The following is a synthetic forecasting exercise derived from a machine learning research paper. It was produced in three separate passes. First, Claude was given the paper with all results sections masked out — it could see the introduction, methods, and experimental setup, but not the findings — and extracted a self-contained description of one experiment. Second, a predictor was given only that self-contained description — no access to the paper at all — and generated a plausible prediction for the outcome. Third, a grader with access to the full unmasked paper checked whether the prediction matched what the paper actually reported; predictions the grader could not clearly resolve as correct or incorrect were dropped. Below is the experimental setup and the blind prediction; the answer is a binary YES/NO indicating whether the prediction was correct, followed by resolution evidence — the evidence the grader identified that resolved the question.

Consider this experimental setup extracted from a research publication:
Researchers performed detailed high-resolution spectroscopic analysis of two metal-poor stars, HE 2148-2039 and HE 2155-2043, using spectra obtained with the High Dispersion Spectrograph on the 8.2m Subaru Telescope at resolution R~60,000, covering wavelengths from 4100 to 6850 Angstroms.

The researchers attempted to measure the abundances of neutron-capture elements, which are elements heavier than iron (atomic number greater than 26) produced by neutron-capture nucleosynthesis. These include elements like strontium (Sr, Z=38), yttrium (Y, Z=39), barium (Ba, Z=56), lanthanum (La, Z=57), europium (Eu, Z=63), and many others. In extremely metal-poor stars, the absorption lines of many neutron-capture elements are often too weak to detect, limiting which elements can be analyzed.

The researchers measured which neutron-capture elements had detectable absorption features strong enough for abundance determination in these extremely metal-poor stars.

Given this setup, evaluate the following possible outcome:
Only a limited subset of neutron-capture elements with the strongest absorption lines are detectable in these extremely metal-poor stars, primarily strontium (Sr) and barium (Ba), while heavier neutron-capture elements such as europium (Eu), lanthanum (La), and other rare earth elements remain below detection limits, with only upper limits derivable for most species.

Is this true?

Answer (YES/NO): NO